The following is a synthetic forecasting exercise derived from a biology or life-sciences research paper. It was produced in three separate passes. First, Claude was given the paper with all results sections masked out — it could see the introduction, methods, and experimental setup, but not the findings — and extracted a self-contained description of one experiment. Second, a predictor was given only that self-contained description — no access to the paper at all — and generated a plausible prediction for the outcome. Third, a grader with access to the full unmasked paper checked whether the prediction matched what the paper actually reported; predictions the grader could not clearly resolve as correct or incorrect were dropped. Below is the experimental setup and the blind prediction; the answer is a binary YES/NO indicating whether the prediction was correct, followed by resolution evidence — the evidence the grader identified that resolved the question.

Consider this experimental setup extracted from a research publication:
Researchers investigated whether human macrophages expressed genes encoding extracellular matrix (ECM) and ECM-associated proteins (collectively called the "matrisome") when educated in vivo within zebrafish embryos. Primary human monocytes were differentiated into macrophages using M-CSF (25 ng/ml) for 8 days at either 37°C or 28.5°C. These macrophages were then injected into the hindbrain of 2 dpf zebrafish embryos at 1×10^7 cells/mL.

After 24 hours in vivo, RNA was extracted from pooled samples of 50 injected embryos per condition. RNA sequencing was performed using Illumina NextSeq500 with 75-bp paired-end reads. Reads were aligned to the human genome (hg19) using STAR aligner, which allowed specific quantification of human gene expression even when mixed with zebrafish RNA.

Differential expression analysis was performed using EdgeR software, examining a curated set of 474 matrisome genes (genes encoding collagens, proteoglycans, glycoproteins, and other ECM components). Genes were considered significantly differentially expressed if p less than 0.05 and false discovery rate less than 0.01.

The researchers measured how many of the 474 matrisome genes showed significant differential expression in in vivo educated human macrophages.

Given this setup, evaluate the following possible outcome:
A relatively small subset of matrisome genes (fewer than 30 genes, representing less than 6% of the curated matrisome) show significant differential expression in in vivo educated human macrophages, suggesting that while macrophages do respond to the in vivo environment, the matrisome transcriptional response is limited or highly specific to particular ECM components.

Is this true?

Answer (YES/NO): NO